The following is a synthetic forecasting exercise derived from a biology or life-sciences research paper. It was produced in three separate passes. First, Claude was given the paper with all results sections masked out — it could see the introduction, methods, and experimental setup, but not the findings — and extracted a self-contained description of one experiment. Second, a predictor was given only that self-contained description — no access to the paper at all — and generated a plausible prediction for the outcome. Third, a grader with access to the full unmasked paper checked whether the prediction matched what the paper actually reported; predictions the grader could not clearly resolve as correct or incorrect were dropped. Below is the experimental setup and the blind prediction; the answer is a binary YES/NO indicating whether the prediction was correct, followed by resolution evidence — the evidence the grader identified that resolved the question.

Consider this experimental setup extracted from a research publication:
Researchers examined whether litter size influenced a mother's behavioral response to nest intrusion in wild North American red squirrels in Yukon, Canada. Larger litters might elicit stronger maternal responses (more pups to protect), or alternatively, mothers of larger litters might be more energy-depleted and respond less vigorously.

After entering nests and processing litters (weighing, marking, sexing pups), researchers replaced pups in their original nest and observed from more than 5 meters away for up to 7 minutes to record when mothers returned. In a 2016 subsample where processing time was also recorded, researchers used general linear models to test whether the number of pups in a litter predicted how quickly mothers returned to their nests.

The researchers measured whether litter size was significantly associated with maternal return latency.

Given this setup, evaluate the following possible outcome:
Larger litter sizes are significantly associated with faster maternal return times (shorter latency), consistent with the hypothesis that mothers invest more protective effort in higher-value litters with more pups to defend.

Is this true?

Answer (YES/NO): NO